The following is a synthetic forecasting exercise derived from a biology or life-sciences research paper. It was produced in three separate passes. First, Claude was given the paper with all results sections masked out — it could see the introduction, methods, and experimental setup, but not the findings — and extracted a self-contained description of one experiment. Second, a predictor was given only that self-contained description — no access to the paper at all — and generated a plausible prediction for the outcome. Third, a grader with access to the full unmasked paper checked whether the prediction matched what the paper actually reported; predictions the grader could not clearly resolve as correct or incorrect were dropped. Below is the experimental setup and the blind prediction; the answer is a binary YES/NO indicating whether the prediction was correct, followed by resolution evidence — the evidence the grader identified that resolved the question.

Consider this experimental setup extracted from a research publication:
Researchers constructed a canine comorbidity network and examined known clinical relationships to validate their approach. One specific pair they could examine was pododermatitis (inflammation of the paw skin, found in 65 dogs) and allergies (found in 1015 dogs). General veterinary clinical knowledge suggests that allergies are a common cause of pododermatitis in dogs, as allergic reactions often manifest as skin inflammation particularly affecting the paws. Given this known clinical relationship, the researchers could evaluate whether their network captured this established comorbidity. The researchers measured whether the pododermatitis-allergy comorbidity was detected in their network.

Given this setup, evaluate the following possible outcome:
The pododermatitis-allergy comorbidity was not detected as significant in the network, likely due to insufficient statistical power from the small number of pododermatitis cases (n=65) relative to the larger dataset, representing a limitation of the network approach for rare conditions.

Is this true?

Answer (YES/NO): NO